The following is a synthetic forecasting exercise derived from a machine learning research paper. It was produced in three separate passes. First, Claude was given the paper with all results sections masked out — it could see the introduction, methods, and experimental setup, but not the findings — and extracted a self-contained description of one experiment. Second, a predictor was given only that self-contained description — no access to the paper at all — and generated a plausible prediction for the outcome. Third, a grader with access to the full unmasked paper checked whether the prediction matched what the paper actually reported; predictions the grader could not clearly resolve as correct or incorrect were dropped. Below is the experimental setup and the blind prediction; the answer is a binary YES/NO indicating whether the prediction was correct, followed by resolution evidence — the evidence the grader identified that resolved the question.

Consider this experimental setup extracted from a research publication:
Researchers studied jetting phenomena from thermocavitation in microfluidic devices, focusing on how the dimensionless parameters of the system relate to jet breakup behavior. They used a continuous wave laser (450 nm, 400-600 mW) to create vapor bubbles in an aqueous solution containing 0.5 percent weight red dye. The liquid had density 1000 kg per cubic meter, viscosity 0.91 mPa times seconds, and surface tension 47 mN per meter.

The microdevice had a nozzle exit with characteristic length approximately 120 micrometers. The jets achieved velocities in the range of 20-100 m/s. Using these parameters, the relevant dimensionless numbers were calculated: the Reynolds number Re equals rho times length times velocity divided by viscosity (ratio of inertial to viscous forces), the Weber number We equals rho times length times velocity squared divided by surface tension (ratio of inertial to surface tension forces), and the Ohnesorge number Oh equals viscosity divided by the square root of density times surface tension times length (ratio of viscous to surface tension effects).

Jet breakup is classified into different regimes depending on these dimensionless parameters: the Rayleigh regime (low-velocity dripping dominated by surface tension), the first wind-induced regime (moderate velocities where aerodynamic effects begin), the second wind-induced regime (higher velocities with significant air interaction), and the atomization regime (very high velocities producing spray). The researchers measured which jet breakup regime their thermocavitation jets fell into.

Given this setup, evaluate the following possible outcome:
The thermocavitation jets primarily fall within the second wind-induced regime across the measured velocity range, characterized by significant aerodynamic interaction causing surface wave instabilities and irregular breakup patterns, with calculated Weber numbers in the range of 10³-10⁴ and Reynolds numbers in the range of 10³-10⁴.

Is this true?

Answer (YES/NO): NO